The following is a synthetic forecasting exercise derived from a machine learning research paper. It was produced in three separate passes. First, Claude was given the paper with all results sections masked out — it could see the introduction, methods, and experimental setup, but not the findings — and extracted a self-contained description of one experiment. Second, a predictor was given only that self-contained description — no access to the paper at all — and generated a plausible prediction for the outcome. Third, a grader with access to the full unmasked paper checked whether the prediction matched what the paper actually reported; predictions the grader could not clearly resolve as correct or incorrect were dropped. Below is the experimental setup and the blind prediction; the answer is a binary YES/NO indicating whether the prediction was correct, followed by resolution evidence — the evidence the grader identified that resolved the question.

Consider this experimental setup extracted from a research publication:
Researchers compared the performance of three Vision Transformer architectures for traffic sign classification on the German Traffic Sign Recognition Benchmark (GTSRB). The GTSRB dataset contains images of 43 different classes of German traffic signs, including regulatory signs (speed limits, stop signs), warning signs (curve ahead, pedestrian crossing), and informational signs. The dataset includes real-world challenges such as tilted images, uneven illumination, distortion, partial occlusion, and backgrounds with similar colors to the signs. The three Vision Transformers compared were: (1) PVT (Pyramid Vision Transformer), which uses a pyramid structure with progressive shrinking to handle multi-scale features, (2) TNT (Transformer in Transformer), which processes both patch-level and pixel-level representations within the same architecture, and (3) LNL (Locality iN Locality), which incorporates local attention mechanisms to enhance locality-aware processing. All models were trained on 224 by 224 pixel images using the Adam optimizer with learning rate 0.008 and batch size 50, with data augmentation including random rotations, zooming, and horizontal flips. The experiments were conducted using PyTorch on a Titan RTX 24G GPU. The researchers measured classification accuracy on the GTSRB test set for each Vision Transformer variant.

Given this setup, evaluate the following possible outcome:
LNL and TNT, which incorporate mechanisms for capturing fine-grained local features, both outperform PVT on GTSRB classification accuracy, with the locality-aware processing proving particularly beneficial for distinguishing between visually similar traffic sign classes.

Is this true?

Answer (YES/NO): NO